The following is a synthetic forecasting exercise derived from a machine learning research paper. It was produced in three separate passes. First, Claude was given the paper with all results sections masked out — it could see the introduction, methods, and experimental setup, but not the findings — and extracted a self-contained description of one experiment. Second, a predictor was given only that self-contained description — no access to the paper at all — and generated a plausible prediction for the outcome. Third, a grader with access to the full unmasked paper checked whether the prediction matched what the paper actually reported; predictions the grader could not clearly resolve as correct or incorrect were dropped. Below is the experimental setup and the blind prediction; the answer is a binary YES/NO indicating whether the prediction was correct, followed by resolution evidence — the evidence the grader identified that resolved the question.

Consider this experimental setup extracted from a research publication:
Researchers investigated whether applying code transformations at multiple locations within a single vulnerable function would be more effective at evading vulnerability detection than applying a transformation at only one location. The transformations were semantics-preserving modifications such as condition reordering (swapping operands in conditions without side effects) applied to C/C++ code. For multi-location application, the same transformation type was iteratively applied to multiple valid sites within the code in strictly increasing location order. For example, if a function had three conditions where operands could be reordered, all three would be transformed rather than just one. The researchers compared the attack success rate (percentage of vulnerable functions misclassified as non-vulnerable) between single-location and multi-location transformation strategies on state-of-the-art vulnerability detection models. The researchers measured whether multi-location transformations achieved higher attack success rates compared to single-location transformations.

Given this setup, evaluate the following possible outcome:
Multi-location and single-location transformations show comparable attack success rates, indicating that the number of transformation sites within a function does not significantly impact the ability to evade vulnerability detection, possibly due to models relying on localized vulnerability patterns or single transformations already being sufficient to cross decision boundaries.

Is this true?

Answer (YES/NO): NO